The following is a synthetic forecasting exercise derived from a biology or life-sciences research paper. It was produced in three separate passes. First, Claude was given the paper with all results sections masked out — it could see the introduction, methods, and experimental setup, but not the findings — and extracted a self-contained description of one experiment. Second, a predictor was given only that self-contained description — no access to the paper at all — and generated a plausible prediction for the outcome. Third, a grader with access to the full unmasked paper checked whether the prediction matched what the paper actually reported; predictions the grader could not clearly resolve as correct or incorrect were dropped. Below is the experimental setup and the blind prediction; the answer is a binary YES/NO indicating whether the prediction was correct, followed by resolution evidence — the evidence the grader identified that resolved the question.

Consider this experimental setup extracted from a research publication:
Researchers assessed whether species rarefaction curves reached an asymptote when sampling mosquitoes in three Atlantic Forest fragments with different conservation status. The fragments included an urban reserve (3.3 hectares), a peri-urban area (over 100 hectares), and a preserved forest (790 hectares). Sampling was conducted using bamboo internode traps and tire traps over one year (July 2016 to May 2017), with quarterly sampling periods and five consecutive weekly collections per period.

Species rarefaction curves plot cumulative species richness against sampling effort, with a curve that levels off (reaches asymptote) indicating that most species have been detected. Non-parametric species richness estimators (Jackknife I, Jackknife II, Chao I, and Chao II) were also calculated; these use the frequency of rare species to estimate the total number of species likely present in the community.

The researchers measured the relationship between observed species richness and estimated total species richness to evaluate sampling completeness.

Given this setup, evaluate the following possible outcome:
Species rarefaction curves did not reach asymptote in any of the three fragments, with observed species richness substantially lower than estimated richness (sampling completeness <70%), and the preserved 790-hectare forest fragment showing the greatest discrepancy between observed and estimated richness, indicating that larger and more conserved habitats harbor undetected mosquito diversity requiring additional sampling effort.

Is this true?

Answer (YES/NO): NO